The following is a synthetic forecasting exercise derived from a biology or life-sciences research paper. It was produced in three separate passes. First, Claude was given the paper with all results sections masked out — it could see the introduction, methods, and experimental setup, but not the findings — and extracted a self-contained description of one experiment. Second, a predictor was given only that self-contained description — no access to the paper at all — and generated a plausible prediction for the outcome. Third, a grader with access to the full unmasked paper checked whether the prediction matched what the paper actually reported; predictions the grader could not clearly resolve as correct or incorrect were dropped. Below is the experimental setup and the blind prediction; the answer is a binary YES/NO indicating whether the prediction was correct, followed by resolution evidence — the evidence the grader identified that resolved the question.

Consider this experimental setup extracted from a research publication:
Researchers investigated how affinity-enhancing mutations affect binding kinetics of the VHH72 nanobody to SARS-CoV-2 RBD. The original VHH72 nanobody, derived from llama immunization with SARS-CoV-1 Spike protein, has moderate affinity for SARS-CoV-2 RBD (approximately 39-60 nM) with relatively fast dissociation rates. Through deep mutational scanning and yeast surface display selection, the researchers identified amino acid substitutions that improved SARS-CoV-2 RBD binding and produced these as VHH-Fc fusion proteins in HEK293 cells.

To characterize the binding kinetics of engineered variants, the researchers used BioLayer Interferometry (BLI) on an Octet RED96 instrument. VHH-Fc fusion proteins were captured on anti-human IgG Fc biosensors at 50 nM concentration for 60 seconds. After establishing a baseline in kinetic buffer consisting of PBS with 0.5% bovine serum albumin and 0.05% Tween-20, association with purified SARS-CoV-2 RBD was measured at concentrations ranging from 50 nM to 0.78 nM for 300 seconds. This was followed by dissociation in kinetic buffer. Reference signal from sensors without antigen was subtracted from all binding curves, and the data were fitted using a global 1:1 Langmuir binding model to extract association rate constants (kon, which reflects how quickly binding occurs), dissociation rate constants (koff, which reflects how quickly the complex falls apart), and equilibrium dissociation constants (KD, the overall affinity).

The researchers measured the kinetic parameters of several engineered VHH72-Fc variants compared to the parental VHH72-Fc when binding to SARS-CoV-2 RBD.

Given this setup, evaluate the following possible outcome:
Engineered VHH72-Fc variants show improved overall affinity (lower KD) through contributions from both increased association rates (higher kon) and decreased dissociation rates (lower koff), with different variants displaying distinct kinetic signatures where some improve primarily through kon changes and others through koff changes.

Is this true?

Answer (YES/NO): NO